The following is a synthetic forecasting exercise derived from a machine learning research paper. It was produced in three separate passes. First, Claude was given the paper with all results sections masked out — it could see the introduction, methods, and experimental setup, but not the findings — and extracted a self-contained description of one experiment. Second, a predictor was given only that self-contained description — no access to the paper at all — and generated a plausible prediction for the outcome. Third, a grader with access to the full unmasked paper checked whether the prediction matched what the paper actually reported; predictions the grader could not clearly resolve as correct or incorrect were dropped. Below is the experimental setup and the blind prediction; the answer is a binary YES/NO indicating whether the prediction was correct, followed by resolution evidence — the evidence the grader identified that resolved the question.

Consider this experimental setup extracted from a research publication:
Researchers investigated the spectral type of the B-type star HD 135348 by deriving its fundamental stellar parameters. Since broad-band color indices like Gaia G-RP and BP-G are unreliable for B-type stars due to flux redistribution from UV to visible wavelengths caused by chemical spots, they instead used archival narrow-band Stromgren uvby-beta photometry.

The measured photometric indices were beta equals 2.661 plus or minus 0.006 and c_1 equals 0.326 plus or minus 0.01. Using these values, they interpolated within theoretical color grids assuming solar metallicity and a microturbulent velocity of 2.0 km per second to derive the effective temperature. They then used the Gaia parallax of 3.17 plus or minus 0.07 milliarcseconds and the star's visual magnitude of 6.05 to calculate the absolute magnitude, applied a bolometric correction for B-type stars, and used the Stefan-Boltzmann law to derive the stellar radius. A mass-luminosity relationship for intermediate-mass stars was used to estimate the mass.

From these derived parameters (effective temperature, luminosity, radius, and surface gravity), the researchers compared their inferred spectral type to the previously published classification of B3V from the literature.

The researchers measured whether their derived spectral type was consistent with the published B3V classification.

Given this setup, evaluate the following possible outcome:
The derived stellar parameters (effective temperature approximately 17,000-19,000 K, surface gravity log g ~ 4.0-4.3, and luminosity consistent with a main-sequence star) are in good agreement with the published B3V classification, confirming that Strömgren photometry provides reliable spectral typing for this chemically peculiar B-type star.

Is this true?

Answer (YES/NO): NO